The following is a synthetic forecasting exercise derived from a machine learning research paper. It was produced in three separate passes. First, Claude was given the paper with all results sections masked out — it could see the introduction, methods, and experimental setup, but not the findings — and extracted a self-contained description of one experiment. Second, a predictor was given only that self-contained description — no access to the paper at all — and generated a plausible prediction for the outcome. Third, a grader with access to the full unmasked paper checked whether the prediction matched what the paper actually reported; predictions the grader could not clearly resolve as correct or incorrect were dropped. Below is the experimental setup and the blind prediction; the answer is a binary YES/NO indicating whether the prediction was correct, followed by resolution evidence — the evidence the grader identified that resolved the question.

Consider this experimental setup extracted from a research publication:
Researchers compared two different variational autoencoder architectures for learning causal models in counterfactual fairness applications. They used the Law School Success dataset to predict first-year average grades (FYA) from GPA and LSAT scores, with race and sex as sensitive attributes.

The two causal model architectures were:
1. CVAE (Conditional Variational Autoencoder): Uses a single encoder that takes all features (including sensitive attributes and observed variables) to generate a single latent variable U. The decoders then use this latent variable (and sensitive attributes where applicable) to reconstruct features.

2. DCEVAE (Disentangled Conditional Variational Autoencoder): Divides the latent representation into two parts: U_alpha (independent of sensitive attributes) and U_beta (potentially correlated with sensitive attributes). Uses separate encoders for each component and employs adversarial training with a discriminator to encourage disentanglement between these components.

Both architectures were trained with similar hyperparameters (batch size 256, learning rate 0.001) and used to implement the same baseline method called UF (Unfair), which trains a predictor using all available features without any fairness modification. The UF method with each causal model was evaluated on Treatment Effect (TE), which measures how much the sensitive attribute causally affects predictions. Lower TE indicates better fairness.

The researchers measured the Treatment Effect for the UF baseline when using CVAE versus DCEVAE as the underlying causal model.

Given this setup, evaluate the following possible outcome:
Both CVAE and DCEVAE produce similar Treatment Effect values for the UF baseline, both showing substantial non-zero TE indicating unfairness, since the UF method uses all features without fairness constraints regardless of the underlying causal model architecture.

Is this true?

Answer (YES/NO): YES